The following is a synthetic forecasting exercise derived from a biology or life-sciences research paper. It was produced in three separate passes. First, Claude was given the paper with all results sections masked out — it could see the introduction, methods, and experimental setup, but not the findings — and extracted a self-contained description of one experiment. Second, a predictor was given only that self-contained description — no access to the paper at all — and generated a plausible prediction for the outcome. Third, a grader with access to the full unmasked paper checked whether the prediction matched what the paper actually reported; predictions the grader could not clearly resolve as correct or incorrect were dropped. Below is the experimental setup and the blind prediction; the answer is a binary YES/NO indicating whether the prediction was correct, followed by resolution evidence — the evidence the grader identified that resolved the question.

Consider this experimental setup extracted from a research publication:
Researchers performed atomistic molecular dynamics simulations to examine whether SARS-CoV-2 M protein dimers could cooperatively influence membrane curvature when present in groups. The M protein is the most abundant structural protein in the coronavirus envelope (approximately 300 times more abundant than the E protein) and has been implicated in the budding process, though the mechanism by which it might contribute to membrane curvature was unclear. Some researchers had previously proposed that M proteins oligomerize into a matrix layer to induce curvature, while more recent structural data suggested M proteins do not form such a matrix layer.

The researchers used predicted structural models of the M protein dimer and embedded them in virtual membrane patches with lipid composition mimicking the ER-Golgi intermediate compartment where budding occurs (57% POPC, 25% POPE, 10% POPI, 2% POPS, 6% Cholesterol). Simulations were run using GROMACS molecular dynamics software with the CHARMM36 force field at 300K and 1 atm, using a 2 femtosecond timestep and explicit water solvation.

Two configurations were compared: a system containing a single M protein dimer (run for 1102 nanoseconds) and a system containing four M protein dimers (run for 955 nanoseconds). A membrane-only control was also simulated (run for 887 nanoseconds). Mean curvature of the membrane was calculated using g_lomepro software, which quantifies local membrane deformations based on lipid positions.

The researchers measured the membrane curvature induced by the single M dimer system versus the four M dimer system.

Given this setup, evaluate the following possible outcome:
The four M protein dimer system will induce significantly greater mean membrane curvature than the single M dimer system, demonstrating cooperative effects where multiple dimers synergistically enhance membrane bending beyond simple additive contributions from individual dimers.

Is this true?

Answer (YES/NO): YES